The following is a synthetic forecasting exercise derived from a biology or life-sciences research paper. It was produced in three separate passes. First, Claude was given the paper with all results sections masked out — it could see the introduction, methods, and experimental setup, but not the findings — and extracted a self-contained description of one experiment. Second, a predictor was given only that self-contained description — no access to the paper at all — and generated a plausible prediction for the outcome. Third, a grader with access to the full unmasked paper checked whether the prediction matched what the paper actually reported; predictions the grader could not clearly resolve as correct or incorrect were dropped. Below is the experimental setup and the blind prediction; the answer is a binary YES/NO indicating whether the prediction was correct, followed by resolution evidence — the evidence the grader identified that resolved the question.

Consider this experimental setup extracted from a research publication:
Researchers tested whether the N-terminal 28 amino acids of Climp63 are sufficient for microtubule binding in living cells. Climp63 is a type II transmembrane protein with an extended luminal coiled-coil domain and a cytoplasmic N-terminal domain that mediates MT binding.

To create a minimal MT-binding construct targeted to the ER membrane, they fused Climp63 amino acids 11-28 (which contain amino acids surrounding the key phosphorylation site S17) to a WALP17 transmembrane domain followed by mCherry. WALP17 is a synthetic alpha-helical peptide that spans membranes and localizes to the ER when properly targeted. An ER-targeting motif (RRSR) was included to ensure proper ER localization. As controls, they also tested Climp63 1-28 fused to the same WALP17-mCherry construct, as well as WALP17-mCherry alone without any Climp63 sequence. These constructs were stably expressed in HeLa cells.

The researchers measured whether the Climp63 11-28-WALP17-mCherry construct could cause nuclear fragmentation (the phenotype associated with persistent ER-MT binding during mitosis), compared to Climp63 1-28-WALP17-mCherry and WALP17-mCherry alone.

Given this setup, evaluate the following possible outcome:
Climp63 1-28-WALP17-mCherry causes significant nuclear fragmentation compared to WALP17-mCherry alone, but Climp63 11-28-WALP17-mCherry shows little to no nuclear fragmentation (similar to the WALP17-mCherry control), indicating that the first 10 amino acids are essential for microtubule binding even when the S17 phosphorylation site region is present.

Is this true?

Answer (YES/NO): YES